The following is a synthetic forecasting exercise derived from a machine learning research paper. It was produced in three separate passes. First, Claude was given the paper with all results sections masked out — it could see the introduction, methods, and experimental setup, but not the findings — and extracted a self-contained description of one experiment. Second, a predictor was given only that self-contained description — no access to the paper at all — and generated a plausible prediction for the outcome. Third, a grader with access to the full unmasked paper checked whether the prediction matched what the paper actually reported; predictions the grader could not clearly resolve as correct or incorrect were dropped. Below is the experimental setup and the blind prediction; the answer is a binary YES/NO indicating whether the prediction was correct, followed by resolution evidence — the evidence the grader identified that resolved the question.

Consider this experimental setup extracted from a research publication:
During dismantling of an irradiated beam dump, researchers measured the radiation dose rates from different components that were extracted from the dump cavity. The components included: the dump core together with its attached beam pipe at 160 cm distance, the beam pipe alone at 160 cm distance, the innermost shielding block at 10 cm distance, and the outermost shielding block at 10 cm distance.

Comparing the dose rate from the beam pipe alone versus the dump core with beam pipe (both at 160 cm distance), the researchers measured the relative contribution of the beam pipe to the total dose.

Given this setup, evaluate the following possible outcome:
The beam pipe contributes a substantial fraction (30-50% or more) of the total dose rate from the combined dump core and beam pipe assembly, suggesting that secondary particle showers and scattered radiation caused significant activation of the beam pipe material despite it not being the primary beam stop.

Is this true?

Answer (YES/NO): NO